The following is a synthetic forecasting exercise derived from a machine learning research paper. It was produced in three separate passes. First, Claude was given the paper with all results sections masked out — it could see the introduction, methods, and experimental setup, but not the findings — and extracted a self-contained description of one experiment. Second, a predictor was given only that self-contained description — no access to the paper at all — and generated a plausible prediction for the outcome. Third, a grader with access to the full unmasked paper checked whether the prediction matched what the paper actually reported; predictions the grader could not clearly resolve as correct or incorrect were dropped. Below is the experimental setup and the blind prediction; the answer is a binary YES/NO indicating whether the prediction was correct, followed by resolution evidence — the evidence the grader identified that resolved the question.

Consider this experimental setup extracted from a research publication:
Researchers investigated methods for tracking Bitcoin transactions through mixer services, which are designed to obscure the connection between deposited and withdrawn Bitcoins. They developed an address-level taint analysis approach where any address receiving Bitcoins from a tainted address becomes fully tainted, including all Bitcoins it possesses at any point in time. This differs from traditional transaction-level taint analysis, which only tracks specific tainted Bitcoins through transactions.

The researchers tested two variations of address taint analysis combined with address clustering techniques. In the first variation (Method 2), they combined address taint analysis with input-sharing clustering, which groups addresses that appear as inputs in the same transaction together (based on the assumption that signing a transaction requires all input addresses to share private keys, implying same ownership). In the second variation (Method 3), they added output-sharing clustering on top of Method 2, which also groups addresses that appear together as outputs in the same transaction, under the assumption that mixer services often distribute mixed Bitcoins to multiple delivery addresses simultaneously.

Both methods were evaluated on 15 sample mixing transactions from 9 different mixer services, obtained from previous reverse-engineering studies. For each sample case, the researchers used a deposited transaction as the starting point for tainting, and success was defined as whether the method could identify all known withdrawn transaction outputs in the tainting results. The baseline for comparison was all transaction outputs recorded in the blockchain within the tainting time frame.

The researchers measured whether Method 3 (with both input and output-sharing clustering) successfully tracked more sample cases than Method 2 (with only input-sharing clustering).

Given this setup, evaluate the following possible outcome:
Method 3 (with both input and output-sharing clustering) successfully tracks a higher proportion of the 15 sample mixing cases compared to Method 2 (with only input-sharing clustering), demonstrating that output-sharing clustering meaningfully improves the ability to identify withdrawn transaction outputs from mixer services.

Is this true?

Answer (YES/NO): NO